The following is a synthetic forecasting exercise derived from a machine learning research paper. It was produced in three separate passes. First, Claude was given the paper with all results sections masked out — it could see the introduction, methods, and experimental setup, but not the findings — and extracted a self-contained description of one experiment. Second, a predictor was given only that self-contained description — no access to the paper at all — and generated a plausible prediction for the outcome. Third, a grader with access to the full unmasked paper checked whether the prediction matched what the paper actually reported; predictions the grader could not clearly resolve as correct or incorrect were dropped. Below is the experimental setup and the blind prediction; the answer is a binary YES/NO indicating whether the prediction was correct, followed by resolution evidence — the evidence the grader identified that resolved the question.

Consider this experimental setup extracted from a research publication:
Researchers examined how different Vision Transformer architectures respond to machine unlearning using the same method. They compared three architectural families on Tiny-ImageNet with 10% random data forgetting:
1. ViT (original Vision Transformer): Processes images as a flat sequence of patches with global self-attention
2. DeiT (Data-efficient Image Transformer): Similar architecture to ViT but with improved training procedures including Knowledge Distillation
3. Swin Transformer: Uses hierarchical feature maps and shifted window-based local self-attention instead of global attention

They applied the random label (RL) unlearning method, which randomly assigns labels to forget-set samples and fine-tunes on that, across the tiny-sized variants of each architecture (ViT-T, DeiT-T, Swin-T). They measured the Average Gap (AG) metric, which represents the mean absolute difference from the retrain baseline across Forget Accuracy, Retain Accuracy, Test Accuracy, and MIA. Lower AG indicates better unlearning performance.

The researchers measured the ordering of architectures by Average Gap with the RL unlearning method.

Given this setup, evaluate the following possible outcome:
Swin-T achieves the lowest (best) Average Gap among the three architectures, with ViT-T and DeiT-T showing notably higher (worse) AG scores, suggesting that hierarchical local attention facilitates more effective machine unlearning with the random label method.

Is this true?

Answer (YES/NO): NO